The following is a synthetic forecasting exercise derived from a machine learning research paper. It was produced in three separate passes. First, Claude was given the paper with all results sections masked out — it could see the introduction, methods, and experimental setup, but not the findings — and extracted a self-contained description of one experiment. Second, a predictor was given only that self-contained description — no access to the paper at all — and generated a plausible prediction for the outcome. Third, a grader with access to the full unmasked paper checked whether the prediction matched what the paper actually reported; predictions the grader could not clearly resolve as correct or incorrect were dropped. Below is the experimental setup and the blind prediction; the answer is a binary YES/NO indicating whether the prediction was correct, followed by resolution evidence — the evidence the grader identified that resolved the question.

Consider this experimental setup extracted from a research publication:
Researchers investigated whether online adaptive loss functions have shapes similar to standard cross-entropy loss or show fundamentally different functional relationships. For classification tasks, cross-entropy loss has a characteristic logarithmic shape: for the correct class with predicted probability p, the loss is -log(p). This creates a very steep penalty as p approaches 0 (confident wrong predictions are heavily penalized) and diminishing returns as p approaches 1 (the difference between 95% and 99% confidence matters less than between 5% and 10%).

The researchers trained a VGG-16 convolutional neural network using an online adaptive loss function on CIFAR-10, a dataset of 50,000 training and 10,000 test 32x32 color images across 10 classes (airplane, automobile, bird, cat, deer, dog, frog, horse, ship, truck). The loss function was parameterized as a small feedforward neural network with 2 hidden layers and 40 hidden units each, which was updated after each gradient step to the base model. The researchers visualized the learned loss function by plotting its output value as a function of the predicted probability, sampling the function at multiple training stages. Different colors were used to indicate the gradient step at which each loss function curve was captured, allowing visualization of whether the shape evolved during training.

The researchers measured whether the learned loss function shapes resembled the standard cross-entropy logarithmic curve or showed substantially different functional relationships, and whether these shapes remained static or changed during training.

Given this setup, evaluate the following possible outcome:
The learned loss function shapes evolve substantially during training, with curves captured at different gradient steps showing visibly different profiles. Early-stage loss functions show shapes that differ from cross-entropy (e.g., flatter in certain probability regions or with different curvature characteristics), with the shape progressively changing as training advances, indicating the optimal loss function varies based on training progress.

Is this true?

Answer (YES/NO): YES